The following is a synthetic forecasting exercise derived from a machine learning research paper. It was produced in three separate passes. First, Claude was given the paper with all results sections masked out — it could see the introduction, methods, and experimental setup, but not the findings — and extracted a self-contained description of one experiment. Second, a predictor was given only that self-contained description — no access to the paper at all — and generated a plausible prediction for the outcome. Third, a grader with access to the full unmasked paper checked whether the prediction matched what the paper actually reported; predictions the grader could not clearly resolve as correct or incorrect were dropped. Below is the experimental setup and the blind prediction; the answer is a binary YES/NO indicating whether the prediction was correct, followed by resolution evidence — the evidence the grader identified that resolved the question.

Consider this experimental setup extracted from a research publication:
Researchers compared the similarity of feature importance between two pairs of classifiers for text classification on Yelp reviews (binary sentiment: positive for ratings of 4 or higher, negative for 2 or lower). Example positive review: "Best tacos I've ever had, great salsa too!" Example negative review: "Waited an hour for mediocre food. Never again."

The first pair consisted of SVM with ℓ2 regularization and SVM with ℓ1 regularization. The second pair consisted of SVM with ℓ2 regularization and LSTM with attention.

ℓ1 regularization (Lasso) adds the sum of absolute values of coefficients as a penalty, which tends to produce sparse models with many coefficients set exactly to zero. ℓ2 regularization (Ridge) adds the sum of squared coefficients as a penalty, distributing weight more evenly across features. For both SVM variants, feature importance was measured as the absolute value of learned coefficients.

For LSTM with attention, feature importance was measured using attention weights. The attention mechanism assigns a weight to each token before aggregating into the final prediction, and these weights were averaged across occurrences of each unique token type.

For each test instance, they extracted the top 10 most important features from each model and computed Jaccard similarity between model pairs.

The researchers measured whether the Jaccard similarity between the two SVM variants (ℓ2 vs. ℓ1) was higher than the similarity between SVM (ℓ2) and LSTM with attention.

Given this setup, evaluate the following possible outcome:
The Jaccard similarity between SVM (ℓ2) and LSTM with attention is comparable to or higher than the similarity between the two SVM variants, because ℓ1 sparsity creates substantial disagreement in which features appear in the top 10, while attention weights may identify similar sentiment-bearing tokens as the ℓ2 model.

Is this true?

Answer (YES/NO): NO